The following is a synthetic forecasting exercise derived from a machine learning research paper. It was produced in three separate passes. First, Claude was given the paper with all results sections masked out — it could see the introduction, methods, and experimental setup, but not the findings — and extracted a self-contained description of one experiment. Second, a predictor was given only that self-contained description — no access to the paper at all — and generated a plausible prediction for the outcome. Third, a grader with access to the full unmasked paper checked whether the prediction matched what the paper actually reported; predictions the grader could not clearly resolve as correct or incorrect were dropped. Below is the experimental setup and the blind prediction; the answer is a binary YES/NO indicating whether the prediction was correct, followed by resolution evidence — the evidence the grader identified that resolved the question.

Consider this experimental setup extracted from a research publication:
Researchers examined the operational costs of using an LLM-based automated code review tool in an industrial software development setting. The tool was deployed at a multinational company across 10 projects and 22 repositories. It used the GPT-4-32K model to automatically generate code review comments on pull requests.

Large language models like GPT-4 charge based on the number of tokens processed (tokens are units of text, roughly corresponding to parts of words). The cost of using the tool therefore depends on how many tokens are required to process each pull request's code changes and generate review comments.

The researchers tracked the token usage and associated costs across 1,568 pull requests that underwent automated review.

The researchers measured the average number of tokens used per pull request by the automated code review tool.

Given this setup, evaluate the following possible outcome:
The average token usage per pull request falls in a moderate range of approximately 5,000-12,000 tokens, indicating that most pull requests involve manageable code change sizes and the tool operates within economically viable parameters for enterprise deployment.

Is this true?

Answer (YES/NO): NO